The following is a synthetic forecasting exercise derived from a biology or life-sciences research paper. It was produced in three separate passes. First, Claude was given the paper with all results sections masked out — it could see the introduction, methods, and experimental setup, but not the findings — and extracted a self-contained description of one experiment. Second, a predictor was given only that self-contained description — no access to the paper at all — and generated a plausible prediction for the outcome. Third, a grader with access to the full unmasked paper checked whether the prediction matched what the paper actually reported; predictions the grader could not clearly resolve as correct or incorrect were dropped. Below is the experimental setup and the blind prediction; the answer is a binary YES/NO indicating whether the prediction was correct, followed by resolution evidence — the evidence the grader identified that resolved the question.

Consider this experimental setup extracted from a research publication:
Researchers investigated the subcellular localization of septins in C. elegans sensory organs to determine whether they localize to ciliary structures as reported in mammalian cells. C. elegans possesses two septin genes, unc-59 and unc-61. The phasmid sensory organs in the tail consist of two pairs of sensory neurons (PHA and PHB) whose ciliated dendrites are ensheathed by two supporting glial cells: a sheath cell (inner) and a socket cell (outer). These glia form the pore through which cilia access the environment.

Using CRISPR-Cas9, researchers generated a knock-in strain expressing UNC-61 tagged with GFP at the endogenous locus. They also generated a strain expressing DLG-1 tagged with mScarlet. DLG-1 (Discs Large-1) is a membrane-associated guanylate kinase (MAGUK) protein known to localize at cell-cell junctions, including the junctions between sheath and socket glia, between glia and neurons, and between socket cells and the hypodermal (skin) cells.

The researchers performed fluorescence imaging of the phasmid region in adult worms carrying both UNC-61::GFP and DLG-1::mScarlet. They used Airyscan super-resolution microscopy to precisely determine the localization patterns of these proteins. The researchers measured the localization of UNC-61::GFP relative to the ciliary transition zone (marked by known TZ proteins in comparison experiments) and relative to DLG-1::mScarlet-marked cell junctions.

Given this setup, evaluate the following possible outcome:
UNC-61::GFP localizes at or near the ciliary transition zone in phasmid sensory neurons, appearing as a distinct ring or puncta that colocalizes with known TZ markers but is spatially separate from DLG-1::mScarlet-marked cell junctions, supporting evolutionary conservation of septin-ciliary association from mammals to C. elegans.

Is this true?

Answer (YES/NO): NO